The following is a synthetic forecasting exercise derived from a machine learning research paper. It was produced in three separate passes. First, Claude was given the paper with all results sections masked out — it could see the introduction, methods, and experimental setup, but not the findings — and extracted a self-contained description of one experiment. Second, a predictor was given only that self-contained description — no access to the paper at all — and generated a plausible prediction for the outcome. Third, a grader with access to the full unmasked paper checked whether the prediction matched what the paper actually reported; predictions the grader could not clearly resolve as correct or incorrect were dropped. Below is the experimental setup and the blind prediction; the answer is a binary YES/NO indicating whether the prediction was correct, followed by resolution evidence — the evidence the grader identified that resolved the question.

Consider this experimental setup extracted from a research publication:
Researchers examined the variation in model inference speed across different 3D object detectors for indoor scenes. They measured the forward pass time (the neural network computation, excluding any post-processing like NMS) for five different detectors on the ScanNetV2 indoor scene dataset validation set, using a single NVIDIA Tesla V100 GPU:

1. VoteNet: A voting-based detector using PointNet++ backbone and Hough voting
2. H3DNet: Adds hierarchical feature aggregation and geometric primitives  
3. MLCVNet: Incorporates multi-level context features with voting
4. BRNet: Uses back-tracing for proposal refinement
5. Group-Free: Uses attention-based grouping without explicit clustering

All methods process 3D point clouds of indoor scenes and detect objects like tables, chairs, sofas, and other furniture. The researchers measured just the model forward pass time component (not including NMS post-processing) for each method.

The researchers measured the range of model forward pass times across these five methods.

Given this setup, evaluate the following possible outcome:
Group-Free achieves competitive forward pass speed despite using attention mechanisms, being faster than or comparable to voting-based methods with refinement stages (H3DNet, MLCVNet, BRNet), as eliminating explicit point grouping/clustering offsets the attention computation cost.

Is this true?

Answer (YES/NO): NO